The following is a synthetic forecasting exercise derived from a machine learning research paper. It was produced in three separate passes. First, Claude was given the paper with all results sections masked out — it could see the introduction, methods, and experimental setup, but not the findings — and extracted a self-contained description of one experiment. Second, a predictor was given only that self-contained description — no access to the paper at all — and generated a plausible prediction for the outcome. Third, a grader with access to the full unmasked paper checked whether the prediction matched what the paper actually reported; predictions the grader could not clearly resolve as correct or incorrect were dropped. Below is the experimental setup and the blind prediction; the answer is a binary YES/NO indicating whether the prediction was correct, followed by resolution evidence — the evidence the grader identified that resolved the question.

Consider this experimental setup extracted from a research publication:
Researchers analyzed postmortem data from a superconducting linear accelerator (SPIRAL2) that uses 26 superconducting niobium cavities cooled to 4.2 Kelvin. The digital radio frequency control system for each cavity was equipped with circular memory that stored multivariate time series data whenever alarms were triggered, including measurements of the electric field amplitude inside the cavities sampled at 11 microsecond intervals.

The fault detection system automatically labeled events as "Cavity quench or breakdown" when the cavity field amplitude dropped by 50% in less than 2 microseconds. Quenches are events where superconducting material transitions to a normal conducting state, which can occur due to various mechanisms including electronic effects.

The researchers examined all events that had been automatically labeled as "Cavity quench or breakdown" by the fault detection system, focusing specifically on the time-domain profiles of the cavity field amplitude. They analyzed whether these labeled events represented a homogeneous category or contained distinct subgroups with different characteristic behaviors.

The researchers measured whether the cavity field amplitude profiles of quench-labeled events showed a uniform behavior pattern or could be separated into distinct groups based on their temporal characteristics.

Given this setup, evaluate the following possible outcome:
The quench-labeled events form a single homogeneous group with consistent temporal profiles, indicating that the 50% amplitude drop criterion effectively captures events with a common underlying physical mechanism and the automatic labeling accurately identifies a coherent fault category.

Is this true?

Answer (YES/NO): NO